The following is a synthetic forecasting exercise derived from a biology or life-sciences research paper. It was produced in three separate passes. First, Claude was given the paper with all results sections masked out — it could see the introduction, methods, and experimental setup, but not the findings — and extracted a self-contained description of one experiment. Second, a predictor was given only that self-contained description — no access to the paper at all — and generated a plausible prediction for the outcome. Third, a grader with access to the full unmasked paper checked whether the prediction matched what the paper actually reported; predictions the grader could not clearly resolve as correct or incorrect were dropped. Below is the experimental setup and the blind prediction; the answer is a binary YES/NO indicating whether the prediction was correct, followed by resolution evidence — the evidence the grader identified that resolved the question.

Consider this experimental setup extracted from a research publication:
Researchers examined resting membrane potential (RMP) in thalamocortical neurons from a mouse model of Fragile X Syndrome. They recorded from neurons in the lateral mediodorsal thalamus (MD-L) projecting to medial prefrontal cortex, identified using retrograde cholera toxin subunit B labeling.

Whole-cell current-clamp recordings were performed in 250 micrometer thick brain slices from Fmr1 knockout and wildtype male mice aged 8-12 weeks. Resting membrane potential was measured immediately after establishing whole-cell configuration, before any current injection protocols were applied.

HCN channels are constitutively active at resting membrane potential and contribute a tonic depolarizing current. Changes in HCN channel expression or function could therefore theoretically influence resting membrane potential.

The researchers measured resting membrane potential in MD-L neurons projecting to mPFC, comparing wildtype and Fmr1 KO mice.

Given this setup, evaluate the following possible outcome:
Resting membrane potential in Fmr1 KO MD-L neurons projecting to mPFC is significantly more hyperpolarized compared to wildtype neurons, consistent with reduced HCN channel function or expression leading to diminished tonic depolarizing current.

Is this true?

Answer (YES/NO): NO